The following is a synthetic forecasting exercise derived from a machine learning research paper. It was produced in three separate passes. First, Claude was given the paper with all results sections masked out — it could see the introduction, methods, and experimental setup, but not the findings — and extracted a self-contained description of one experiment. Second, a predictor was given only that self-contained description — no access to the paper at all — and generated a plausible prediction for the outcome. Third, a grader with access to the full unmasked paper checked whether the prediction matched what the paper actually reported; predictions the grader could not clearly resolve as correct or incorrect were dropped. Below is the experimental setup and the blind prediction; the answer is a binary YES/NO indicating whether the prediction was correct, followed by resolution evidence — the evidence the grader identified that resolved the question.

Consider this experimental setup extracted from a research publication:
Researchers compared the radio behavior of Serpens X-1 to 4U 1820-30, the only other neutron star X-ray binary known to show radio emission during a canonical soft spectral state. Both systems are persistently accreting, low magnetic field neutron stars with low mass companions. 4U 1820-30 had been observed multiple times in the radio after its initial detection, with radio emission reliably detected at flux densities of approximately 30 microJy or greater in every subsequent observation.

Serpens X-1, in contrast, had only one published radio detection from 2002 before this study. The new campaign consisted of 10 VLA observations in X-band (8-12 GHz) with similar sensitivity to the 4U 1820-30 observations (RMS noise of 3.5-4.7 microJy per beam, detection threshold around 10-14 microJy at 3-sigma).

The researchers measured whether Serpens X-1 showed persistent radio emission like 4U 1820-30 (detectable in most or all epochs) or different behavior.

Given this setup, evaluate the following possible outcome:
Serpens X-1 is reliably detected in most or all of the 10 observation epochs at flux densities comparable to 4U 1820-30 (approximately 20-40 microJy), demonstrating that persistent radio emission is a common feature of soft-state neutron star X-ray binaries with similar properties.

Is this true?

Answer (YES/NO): NO